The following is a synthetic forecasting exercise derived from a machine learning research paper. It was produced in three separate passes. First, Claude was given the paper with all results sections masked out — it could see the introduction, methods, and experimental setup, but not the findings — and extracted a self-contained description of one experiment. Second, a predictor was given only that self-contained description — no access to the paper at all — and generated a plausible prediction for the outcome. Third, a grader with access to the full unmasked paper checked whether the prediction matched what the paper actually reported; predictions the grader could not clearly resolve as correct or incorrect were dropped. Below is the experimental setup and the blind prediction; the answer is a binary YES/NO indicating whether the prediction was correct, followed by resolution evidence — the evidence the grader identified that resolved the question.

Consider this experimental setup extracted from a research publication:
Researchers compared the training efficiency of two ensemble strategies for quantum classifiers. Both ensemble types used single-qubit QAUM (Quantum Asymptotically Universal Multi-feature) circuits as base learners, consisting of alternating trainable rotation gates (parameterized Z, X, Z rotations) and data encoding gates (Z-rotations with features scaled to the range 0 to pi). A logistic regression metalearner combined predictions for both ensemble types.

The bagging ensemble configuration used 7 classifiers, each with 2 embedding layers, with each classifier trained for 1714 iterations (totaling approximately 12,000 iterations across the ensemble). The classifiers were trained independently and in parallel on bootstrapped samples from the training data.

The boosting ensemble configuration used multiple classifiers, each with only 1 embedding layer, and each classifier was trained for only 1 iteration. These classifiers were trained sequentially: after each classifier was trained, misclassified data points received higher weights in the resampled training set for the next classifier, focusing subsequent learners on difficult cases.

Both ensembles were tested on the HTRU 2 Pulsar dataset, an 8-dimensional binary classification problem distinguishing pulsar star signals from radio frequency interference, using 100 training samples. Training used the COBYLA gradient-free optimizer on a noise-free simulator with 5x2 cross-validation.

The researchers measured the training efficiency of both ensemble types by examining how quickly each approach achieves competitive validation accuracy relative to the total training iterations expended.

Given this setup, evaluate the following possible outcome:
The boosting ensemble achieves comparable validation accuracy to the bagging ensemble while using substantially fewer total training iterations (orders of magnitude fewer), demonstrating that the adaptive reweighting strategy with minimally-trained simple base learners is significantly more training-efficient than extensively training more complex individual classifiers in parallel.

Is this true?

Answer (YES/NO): NO